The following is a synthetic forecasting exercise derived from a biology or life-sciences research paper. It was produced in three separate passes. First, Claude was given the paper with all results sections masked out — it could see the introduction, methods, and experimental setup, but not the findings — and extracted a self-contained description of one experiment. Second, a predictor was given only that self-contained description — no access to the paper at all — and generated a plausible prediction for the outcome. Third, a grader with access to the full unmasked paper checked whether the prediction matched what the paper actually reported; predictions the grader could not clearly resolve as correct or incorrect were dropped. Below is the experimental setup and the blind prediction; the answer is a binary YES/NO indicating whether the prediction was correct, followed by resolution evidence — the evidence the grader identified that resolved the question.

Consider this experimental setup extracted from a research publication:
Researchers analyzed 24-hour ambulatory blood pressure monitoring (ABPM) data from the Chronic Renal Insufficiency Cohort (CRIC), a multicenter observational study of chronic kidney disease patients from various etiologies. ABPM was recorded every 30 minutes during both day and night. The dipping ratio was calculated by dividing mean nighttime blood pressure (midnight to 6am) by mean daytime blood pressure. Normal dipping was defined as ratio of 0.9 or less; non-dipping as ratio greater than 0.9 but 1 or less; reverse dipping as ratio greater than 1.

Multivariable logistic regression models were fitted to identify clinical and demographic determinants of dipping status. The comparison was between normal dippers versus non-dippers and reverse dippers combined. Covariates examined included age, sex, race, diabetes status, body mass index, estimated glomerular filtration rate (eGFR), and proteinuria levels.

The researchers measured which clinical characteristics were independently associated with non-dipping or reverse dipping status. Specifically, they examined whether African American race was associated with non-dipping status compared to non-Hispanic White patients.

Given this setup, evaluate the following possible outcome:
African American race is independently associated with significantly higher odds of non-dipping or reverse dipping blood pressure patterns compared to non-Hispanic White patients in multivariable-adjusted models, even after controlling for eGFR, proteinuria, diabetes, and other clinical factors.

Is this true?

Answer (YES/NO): YES